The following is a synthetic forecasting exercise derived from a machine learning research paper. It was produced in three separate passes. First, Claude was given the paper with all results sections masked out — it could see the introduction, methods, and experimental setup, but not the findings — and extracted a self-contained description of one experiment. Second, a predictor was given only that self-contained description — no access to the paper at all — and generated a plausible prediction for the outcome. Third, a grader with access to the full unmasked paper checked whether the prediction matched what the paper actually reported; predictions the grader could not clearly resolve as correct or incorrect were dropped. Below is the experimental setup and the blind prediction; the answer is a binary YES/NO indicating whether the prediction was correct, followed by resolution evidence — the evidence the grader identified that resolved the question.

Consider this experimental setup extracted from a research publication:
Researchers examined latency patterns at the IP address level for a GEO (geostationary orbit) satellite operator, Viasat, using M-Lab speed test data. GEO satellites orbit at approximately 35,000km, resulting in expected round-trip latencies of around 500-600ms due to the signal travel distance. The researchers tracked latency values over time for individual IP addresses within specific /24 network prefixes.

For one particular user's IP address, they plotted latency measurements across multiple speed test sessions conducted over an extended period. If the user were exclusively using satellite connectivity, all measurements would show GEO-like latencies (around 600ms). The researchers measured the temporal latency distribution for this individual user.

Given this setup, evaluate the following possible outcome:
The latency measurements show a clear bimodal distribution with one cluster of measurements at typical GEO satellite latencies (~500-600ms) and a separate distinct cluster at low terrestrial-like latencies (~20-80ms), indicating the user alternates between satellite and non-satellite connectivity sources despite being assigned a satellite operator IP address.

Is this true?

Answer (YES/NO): NO